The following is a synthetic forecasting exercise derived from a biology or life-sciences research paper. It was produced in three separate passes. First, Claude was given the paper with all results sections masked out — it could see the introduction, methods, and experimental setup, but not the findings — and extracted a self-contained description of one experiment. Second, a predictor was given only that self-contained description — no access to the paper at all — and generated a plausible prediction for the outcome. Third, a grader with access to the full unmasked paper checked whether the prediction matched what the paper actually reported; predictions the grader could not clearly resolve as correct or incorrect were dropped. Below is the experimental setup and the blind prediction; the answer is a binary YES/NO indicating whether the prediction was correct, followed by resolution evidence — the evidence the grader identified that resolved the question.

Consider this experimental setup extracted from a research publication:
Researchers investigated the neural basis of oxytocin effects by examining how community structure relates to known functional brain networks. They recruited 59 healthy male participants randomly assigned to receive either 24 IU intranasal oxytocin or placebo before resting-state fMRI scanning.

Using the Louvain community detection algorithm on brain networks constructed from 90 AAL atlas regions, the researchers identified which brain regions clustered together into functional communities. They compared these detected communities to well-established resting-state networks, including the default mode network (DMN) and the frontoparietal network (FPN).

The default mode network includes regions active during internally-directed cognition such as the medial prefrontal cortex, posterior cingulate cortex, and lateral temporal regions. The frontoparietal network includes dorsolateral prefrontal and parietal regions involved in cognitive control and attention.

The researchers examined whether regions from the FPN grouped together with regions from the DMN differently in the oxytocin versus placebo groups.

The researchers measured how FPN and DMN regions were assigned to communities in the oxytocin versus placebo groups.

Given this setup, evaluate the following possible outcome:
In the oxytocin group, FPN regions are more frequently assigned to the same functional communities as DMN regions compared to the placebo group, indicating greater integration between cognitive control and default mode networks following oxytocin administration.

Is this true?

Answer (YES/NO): YES